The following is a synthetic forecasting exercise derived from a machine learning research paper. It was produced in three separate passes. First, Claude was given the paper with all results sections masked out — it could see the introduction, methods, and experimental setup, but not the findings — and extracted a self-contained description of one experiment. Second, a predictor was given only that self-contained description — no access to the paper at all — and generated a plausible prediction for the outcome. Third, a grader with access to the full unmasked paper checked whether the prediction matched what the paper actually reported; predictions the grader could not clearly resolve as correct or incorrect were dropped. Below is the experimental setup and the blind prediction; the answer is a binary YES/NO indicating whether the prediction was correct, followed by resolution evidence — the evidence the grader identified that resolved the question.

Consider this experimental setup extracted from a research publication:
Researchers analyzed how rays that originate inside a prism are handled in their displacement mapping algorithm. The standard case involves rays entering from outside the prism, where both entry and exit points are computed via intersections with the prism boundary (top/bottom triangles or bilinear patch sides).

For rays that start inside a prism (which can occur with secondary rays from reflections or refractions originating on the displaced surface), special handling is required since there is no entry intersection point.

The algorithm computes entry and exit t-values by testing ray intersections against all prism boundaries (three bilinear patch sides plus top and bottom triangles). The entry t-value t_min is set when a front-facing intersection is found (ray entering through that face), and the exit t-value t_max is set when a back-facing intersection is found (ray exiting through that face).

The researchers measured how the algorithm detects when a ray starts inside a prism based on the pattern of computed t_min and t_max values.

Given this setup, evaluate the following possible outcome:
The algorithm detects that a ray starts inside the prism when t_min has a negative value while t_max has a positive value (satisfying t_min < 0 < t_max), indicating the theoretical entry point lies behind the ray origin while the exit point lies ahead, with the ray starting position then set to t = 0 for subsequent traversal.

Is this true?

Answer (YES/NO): NO